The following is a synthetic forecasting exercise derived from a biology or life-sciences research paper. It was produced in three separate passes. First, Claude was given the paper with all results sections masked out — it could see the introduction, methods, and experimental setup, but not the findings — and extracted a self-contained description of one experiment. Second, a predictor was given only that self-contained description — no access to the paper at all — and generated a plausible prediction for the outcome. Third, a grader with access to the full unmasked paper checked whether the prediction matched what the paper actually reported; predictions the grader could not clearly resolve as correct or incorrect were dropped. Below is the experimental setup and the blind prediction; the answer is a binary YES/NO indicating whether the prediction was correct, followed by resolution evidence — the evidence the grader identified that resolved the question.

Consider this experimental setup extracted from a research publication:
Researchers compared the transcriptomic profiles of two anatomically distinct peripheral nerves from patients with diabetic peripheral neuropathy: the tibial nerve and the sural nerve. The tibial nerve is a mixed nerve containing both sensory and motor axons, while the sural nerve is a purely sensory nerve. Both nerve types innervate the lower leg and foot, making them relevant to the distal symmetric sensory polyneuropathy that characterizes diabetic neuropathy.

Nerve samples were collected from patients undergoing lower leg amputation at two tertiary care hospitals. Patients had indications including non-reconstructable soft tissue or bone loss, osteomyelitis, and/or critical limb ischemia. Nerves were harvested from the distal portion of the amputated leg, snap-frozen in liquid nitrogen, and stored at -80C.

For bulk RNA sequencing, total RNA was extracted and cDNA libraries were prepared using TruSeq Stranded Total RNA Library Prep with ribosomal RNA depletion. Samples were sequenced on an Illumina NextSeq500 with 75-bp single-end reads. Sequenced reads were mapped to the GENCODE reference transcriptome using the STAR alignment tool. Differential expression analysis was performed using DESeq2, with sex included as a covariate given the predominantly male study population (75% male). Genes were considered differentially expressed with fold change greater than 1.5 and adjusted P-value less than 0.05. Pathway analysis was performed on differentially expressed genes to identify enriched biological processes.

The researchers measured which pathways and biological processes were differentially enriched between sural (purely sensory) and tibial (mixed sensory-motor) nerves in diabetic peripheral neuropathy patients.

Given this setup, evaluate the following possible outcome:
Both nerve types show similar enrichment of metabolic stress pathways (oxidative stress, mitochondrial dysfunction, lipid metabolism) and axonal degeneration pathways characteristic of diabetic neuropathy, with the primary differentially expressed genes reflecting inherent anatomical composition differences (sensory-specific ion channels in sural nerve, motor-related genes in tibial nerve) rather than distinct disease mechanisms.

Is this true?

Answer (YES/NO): NO